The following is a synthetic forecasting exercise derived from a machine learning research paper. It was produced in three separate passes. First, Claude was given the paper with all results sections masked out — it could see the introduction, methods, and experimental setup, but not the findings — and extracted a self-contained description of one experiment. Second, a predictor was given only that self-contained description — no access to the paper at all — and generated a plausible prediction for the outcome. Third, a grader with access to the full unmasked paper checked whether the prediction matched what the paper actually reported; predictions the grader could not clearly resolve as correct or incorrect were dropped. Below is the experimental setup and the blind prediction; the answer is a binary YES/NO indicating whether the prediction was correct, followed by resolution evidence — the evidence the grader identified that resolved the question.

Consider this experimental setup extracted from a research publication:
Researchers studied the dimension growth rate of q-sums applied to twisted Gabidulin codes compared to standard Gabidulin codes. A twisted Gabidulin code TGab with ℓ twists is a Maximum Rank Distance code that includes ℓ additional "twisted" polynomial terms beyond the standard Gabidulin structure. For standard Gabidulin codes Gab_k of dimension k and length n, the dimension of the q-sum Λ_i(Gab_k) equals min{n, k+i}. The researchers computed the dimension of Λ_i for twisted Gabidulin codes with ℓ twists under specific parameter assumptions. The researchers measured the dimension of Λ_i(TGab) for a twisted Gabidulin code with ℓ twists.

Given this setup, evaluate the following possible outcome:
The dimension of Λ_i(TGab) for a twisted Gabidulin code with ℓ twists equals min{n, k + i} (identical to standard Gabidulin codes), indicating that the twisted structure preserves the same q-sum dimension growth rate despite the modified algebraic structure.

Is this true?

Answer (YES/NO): NO